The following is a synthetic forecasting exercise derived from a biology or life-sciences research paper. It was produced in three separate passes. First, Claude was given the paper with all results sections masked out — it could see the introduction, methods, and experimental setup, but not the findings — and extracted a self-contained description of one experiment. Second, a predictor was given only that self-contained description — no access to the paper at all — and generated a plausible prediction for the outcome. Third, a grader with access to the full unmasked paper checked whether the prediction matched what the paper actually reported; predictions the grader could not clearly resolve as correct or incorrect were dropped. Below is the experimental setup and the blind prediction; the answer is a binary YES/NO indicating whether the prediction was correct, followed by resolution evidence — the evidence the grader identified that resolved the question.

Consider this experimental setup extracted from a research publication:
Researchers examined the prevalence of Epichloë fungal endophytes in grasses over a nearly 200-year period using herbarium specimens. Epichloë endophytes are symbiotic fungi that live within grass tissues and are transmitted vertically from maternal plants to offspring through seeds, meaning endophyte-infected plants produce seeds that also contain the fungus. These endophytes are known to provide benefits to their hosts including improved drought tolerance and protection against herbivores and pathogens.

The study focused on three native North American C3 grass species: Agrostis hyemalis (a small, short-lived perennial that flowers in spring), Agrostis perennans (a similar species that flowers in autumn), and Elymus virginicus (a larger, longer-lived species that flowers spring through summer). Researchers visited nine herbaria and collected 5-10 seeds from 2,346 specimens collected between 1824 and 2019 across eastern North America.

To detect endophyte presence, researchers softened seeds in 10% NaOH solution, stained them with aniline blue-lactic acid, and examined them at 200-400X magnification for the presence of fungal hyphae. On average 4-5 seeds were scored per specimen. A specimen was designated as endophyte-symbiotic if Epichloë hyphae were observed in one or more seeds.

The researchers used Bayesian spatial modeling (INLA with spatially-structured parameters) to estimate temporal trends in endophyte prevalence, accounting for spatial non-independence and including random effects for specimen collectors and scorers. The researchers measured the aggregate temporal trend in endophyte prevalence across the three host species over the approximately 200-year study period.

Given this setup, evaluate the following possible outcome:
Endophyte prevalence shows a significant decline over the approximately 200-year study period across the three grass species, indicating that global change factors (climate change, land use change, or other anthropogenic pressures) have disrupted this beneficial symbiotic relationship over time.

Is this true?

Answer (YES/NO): NO